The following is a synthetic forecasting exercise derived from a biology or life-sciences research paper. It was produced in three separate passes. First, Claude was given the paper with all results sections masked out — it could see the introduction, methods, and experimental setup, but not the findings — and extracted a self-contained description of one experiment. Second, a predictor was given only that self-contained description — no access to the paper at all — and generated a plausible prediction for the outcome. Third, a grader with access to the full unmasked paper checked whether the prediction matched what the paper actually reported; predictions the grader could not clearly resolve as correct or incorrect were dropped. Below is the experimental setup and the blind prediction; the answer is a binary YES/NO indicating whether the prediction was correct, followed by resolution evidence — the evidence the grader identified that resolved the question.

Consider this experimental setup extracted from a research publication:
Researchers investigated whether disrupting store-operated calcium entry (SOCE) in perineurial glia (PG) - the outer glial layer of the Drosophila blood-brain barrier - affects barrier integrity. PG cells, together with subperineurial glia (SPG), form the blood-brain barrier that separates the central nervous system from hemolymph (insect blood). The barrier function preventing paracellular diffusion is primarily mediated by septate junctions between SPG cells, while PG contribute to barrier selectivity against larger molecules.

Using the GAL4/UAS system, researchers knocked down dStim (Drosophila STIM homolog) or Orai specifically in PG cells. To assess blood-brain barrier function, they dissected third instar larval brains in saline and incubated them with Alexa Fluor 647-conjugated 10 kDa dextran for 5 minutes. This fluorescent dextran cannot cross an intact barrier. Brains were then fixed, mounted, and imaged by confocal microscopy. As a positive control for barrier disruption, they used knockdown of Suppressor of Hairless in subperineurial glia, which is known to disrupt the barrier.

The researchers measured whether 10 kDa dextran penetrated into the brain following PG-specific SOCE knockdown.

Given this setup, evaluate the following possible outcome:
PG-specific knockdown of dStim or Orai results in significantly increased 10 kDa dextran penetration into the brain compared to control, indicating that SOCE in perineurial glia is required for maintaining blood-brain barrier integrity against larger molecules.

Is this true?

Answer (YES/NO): NO